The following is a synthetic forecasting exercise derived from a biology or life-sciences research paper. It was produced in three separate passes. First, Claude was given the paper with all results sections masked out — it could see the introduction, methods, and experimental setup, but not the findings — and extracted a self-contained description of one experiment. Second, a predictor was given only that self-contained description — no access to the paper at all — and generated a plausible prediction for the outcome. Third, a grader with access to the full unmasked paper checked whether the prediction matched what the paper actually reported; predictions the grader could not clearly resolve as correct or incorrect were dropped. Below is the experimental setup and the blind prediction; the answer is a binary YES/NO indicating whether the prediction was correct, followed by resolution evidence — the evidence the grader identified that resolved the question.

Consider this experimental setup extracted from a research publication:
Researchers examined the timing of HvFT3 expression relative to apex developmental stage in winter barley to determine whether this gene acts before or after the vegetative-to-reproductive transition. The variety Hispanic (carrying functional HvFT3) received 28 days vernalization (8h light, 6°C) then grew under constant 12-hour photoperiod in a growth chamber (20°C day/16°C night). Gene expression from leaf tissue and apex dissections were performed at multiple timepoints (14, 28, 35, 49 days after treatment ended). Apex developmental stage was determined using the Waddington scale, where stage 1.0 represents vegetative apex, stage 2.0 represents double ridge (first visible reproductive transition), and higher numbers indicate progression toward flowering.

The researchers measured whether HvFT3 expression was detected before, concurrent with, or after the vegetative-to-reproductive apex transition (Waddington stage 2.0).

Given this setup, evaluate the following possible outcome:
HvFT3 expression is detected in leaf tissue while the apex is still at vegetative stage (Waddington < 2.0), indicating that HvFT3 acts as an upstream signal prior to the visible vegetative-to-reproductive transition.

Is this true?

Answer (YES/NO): NO